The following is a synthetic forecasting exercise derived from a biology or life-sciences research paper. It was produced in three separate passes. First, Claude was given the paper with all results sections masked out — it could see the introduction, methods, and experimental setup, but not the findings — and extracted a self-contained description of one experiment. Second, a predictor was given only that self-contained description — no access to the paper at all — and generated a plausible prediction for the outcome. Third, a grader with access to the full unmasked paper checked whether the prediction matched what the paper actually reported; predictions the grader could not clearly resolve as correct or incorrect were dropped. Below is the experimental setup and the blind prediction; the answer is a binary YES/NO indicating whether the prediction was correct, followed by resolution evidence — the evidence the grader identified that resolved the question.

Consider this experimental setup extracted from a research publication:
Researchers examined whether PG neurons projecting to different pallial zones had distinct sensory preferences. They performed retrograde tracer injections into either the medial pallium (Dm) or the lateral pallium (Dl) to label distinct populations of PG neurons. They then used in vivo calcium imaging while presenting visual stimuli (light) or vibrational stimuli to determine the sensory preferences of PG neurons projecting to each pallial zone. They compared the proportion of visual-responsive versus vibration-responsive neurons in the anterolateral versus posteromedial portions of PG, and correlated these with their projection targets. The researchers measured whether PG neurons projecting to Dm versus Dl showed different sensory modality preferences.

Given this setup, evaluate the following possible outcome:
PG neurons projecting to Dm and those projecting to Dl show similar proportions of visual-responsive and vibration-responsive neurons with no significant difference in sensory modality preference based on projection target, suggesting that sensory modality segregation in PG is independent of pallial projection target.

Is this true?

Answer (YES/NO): NO